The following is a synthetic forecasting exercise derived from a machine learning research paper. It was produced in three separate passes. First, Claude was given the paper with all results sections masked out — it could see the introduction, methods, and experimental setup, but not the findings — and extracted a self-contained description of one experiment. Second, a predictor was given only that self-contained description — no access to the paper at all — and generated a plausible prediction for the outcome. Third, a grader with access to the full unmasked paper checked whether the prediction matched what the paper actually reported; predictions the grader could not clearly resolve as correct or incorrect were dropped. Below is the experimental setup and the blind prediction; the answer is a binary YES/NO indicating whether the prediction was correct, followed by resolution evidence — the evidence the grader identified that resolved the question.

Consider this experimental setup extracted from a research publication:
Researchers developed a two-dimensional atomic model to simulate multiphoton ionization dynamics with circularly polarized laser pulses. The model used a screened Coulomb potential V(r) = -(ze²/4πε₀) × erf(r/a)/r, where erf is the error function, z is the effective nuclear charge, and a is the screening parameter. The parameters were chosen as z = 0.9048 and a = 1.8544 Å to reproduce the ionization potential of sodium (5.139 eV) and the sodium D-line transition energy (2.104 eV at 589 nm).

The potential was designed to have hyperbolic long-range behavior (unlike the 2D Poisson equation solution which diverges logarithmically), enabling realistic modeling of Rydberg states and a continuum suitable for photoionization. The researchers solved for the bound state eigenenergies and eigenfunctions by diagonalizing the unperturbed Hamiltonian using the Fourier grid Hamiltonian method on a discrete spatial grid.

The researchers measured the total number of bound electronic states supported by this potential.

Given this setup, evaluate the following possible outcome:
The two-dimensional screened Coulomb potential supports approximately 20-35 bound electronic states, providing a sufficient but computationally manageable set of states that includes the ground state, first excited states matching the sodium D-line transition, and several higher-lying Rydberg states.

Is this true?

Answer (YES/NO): NO